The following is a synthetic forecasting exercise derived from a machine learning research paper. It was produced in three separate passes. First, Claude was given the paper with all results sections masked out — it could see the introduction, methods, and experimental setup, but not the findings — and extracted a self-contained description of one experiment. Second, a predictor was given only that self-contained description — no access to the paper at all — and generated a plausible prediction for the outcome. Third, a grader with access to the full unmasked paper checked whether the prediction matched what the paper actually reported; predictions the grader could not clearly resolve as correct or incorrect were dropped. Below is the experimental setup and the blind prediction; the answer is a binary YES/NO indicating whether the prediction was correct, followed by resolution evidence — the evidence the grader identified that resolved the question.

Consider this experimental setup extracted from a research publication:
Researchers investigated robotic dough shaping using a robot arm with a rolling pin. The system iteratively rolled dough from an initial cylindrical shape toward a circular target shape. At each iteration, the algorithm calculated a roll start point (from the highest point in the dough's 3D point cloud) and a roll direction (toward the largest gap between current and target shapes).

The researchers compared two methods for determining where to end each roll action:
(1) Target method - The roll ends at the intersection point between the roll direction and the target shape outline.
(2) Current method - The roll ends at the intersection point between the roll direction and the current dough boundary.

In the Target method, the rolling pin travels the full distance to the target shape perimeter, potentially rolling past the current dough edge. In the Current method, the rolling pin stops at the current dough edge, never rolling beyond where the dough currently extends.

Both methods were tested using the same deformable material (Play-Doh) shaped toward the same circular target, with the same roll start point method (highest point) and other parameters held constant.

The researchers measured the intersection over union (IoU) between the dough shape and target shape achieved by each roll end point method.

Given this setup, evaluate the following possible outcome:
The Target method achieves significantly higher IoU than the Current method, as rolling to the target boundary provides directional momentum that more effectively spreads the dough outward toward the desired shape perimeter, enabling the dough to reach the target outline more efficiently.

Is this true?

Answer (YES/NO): NO